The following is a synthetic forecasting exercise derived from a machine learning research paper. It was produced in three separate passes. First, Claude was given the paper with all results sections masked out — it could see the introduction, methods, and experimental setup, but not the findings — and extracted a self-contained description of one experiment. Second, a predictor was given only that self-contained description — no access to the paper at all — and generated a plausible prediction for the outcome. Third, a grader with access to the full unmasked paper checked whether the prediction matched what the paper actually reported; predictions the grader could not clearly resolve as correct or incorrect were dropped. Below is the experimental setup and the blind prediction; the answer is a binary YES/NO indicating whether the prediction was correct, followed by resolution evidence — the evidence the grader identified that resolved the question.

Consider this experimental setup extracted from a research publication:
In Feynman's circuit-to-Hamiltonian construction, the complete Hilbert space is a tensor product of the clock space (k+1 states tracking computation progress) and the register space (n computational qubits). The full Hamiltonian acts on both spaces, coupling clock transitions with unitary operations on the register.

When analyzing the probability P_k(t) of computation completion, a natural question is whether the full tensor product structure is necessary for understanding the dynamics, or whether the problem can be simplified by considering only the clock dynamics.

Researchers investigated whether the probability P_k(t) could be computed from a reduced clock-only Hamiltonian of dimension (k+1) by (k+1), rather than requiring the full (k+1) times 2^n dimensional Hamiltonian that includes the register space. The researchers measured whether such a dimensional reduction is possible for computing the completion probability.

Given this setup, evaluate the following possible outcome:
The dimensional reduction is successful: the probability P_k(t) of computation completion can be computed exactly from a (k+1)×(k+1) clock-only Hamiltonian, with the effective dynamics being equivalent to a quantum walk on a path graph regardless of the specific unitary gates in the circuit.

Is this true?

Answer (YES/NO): YES